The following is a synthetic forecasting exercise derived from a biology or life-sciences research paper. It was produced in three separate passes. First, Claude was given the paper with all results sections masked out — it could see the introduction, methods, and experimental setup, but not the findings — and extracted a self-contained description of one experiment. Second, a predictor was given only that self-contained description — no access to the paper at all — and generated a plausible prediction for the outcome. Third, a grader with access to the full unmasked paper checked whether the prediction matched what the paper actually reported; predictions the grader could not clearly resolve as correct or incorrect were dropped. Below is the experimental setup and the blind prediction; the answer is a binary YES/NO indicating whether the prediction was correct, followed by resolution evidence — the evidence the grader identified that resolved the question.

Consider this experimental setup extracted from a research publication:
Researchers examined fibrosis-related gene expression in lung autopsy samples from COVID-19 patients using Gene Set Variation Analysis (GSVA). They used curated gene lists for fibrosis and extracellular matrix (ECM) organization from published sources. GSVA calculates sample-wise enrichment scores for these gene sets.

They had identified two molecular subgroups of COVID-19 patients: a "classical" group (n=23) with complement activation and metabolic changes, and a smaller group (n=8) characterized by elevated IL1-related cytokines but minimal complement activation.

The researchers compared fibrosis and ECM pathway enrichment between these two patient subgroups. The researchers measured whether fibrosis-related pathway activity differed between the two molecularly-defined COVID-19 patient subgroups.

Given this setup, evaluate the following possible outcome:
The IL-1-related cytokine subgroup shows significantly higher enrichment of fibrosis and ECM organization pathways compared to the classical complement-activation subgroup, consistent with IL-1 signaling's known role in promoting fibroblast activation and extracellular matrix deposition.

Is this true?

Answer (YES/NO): NO